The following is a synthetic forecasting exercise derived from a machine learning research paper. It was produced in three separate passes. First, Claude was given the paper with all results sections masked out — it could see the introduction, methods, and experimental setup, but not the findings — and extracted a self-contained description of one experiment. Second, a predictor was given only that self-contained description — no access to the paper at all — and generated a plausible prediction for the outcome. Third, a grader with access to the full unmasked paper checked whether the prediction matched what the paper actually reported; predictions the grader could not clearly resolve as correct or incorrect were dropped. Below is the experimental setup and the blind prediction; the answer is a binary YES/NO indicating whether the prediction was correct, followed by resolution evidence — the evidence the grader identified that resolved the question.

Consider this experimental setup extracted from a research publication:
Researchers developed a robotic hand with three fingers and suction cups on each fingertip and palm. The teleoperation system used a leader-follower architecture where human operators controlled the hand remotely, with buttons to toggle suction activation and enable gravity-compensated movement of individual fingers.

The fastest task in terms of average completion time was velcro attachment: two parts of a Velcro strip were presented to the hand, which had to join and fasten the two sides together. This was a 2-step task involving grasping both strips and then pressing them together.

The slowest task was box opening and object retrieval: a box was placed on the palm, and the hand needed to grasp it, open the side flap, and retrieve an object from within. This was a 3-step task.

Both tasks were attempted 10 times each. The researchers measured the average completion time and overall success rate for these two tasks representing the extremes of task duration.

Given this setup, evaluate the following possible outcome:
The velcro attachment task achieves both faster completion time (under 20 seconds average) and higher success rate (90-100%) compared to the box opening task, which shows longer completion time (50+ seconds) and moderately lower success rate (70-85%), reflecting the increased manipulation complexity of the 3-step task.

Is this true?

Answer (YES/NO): NO